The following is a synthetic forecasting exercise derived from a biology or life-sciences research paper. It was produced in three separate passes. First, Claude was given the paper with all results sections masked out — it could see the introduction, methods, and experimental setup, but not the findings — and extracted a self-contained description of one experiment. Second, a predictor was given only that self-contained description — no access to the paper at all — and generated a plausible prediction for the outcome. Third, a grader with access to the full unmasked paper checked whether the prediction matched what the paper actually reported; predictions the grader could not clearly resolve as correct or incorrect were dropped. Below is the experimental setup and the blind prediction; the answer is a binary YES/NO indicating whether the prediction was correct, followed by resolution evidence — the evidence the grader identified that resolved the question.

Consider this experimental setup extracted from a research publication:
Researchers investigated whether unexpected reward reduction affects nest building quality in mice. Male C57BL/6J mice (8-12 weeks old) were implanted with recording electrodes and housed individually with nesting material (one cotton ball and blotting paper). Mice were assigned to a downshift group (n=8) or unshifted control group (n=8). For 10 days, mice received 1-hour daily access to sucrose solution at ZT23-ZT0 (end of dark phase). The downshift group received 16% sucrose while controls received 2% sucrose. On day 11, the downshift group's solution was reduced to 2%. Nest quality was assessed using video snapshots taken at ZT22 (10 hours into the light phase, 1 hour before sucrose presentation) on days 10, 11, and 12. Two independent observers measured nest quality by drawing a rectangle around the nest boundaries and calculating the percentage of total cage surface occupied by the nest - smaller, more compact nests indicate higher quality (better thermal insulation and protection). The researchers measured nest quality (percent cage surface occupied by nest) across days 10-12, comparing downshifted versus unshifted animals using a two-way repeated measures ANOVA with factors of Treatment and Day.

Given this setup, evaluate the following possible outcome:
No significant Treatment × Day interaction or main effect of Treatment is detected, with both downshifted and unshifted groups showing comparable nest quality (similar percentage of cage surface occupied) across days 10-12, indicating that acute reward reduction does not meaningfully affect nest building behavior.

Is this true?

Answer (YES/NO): NO